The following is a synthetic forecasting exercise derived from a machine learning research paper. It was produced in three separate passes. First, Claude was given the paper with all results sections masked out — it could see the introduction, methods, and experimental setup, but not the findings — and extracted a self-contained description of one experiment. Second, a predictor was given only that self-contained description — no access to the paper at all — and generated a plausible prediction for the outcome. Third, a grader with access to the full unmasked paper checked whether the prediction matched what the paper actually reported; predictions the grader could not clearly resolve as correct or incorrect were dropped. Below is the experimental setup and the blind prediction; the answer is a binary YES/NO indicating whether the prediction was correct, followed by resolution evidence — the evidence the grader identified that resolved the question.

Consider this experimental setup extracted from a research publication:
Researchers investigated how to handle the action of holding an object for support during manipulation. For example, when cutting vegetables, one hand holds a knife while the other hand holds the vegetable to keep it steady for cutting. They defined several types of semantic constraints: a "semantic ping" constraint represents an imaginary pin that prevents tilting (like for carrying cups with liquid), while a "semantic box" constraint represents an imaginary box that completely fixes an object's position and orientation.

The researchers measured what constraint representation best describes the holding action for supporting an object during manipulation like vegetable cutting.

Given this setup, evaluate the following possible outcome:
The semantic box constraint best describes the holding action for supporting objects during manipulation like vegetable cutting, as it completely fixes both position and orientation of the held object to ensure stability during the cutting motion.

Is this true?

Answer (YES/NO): YES